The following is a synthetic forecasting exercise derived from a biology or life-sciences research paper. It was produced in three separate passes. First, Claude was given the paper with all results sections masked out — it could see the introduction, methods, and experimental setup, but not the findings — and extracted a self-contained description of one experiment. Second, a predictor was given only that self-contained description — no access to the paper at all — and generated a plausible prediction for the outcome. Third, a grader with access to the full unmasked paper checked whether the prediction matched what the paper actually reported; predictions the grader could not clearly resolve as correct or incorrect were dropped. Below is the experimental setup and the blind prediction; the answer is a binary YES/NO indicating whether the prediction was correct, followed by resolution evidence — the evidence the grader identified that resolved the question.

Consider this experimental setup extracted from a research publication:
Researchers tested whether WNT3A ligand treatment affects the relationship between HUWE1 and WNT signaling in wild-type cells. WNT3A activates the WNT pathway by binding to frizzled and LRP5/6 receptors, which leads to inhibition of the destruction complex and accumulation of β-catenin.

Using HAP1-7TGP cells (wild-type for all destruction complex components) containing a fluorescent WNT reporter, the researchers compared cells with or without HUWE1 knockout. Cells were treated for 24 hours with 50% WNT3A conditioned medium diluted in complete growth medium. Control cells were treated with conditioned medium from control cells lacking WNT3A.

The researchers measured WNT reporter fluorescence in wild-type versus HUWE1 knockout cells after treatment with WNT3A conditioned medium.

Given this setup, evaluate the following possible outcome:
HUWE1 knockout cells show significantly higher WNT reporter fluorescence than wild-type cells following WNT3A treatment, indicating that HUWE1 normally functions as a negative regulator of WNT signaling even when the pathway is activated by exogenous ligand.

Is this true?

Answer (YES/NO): NO